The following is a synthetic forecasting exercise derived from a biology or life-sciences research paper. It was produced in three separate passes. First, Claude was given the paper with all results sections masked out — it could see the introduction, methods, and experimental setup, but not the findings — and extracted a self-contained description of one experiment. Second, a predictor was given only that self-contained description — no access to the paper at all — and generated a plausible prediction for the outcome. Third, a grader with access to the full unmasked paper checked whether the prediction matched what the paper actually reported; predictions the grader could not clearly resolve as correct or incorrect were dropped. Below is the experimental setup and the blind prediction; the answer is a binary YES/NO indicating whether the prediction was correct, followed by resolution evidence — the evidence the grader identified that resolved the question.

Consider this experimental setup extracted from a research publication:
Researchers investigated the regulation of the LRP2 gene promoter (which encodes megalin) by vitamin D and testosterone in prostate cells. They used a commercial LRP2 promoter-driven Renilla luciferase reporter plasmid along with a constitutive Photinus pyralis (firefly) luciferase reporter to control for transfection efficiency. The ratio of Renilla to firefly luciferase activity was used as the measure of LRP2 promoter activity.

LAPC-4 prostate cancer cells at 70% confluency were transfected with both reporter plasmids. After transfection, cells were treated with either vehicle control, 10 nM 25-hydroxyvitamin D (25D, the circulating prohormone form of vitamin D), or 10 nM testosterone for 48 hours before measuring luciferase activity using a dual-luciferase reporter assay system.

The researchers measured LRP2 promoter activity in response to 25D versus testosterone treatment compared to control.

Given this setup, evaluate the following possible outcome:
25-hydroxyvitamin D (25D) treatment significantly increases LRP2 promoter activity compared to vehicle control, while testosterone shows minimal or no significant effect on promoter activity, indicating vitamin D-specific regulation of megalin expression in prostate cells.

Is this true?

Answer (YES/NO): NO